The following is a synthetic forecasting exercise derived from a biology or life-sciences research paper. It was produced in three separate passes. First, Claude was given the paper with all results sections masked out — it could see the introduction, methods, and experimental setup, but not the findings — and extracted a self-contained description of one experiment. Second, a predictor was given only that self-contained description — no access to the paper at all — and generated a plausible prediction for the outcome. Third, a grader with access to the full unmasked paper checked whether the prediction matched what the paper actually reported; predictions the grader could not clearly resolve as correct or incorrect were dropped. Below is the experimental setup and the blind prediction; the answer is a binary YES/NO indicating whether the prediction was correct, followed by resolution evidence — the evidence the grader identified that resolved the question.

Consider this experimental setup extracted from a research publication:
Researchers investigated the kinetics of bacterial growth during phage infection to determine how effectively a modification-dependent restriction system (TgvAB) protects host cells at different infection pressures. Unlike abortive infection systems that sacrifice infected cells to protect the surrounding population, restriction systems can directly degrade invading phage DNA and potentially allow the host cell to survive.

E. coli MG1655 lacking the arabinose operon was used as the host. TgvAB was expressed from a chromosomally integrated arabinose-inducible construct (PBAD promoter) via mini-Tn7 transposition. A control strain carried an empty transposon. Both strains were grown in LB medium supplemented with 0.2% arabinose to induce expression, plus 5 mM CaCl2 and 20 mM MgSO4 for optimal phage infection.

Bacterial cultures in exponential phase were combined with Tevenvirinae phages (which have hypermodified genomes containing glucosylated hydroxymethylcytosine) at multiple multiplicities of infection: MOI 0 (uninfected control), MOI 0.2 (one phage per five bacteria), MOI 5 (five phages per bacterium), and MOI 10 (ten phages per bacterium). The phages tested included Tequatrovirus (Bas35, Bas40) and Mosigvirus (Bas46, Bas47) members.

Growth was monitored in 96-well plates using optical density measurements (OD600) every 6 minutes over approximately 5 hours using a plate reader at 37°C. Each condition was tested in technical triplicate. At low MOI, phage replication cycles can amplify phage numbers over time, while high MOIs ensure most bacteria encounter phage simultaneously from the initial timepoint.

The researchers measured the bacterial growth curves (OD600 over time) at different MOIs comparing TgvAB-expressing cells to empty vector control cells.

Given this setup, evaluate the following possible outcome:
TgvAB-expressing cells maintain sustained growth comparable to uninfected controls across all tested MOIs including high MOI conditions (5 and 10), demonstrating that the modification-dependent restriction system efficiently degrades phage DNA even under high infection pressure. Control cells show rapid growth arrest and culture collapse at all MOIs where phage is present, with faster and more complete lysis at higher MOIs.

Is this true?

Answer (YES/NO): NO